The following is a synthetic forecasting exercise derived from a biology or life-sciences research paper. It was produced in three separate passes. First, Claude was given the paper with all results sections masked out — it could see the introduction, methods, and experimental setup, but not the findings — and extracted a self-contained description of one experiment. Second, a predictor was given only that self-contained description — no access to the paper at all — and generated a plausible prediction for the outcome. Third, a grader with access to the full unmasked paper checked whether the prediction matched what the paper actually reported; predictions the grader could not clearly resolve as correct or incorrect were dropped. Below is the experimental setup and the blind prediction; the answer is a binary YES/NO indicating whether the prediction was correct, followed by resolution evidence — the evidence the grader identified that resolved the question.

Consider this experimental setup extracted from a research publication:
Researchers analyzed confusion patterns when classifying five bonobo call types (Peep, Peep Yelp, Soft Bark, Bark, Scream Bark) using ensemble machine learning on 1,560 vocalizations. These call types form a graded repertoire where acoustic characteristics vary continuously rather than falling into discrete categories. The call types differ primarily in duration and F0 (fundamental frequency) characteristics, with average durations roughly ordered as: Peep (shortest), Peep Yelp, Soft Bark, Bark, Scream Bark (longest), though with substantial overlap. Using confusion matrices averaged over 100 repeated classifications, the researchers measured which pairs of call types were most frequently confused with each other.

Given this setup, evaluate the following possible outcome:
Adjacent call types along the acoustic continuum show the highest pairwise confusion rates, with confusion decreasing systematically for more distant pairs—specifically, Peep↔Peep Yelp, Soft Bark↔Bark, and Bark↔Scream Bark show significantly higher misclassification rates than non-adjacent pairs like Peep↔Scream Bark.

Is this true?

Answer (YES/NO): NO